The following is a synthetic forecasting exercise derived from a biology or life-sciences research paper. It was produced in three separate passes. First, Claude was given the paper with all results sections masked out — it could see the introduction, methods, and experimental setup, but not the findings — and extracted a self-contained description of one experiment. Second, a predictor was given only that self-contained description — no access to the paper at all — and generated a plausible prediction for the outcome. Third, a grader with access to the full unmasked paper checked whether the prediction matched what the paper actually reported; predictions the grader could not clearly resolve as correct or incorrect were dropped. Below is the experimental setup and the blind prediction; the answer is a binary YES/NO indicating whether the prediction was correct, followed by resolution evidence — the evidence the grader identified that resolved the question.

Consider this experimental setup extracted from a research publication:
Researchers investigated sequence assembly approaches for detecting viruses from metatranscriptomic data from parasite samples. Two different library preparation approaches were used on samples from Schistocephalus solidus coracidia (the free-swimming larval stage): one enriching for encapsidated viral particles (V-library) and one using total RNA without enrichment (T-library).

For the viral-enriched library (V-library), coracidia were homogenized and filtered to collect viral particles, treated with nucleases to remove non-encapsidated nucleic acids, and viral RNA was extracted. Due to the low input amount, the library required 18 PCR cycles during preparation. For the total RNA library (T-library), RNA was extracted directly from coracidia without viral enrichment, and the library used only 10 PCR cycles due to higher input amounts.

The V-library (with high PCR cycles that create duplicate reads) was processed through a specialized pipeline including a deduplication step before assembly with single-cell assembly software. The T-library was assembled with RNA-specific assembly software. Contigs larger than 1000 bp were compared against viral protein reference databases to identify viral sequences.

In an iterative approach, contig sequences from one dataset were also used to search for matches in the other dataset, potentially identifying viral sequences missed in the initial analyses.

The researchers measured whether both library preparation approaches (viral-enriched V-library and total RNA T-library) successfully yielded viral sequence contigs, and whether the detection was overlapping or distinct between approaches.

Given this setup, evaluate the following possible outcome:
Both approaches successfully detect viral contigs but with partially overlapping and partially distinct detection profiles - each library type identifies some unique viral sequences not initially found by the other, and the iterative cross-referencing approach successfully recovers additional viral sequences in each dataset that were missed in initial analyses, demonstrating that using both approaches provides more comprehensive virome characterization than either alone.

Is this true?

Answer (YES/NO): NO